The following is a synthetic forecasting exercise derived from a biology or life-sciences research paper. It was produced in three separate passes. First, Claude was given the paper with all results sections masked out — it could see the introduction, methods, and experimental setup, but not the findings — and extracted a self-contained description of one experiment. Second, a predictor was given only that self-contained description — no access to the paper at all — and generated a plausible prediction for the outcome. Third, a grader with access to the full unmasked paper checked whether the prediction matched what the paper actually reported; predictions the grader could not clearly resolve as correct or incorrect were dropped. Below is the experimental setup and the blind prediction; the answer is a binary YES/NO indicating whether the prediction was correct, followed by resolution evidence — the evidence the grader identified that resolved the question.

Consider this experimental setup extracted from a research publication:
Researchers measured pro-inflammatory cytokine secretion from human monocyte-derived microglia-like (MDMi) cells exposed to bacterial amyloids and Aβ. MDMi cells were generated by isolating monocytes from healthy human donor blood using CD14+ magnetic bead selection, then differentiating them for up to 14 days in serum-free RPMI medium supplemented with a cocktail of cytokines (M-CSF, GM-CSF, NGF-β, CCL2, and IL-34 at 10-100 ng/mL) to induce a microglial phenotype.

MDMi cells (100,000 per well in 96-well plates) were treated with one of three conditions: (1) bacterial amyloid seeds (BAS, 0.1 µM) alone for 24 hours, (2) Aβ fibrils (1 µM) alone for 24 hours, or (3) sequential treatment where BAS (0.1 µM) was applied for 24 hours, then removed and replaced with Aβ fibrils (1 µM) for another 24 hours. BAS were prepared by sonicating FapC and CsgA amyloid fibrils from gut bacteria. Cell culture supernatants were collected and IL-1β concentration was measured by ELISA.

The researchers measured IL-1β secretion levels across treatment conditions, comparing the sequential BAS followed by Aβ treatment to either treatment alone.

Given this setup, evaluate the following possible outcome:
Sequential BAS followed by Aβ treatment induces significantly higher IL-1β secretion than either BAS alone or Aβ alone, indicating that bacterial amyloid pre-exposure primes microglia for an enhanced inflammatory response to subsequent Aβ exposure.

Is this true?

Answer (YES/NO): YES